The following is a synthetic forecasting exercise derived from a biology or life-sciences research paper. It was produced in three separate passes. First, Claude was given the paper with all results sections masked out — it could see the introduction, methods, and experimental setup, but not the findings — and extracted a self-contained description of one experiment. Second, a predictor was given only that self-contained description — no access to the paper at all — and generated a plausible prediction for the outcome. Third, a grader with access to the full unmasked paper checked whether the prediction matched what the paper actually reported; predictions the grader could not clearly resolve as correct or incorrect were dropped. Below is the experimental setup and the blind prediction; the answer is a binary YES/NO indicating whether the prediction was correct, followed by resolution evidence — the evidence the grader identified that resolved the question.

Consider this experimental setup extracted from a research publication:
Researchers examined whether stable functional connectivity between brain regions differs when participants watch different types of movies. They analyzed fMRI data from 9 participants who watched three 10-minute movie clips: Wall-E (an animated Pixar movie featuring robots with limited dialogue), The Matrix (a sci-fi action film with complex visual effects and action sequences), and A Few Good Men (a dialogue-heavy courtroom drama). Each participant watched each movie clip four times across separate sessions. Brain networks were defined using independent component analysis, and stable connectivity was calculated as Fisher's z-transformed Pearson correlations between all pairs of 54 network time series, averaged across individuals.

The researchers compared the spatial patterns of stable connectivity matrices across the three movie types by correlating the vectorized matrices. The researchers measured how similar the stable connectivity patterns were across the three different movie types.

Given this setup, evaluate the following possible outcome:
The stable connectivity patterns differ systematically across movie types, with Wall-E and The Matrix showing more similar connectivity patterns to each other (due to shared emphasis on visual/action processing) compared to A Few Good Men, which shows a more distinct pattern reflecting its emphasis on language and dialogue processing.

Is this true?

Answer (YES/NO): NO